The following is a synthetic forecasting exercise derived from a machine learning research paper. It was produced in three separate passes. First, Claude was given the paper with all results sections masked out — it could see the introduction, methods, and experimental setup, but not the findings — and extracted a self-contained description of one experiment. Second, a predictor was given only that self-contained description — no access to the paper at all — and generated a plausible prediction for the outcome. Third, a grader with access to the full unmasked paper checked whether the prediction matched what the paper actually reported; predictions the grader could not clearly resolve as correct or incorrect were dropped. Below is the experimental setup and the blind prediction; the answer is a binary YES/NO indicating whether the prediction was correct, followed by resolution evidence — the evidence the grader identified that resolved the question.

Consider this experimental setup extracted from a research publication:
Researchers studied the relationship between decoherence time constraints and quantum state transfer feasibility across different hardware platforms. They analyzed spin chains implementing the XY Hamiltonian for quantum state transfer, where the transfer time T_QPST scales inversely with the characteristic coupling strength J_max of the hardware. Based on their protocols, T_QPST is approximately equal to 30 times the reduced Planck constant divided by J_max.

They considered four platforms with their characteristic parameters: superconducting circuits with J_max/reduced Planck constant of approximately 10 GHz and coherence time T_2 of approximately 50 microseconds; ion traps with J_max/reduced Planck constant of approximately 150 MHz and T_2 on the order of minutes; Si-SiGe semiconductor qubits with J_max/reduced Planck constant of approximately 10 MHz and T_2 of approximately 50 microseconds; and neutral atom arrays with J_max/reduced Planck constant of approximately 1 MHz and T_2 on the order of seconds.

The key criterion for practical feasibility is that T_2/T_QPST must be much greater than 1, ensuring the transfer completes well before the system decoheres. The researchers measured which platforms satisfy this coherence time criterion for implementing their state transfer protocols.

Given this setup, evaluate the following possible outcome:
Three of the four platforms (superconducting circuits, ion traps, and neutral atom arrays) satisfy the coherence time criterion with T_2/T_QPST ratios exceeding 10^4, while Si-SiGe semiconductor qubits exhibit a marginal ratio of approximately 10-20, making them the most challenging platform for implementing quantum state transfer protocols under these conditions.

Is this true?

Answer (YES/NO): YES